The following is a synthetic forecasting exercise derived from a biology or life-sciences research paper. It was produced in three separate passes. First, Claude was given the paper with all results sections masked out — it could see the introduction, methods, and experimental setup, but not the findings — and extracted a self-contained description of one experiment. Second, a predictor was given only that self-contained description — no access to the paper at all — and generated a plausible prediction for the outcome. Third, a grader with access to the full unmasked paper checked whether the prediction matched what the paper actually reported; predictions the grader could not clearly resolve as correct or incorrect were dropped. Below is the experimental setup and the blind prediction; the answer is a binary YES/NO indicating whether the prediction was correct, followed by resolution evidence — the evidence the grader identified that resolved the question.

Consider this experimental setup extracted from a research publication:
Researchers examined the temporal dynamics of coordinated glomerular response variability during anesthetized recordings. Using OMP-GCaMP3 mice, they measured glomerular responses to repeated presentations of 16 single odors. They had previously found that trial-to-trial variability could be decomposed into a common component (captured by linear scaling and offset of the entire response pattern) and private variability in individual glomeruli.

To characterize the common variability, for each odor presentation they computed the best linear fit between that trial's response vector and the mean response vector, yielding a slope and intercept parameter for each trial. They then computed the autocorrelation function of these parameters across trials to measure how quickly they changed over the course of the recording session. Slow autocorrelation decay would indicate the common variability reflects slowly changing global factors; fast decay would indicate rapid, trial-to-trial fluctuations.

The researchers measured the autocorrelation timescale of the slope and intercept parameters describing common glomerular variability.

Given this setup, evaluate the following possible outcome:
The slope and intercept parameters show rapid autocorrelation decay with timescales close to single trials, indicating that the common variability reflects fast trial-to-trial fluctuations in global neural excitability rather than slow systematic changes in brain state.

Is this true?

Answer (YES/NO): NO